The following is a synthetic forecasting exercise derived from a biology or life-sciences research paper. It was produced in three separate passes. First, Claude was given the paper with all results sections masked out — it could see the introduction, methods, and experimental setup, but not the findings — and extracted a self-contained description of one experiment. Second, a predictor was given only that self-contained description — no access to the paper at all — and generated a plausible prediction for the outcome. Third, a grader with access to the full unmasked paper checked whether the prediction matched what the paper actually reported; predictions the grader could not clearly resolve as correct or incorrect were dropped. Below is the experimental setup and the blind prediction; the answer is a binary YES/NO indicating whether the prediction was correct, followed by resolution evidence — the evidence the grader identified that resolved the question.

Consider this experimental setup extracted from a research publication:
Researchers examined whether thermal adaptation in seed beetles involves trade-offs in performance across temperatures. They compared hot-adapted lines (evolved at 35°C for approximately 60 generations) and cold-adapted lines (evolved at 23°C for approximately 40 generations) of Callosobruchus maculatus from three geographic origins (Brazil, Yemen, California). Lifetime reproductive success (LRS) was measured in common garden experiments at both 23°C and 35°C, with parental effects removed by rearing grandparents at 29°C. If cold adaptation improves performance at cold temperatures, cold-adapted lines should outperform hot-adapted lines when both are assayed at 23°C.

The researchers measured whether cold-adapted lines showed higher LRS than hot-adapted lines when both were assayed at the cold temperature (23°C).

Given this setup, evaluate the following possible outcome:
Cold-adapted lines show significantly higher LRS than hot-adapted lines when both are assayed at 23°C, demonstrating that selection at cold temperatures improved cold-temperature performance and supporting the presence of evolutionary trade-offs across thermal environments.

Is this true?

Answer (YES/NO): NO